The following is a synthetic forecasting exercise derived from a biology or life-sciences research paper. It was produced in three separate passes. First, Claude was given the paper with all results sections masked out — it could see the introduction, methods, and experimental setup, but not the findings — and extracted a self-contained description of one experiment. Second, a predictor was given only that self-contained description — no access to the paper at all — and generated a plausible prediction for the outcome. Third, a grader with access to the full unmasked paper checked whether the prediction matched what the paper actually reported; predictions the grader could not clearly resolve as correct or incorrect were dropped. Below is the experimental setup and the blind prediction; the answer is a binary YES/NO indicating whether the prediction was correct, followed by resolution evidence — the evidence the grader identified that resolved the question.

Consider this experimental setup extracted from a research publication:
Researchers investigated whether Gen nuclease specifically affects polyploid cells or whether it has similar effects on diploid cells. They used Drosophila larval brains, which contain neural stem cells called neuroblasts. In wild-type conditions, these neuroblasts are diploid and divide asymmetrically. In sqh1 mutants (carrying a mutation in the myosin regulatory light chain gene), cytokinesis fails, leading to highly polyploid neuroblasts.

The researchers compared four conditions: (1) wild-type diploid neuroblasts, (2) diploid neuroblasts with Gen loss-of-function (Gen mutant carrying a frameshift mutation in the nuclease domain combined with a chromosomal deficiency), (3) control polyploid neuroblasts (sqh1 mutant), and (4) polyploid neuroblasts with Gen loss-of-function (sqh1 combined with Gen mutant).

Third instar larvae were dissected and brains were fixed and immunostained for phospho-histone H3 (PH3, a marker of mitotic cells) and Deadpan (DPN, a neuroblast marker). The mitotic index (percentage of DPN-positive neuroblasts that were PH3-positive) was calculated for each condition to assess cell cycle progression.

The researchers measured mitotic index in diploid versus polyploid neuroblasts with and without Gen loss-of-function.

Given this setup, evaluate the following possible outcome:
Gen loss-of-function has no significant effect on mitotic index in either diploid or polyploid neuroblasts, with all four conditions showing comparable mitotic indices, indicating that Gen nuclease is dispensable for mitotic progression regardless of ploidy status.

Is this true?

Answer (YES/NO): NO